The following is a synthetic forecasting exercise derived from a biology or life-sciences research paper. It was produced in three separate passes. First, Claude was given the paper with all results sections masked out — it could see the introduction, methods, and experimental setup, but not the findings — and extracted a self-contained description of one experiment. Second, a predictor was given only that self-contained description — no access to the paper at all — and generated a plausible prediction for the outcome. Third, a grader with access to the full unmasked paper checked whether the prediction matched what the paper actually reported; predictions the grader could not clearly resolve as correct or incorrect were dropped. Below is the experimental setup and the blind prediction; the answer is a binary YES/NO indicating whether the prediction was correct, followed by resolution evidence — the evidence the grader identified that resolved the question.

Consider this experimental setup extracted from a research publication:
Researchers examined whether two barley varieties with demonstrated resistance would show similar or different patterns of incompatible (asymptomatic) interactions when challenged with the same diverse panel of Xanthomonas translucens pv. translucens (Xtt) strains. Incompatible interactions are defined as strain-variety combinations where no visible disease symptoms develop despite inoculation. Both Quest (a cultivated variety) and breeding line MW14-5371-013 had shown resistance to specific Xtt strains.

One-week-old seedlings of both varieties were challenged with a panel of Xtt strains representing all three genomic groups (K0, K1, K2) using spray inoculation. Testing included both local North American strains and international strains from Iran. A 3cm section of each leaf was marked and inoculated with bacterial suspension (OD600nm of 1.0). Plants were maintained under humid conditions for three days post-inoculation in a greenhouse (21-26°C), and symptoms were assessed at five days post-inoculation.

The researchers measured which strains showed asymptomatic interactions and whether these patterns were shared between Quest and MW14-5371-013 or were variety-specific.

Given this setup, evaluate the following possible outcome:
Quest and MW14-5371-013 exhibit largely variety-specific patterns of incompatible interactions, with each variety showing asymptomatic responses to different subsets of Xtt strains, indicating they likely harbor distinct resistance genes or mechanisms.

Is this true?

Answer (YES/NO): NO